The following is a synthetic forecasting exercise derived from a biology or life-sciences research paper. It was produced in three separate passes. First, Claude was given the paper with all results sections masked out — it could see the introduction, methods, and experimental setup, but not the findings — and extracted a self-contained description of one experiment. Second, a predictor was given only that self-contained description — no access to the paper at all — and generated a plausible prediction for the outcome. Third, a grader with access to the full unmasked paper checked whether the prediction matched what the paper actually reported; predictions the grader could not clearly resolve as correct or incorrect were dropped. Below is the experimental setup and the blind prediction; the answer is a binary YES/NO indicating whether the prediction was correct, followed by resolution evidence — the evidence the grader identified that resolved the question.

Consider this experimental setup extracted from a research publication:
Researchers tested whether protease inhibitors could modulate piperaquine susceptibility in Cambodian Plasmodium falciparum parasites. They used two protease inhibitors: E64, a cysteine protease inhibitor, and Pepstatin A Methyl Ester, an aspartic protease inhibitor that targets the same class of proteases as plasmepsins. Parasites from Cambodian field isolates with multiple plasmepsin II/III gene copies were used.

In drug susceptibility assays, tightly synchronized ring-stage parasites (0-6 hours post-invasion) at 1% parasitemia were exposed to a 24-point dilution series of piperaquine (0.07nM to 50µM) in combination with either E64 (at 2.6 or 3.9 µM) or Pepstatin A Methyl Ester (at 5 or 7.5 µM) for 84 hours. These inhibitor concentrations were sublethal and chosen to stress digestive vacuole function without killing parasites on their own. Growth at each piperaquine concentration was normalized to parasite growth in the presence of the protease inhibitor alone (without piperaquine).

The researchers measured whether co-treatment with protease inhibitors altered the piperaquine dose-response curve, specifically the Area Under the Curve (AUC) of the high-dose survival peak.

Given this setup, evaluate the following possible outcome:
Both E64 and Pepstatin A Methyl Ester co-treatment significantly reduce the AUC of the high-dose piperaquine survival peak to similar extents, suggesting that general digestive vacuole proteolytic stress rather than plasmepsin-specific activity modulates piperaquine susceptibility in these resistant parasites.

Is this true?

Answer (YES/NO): NO